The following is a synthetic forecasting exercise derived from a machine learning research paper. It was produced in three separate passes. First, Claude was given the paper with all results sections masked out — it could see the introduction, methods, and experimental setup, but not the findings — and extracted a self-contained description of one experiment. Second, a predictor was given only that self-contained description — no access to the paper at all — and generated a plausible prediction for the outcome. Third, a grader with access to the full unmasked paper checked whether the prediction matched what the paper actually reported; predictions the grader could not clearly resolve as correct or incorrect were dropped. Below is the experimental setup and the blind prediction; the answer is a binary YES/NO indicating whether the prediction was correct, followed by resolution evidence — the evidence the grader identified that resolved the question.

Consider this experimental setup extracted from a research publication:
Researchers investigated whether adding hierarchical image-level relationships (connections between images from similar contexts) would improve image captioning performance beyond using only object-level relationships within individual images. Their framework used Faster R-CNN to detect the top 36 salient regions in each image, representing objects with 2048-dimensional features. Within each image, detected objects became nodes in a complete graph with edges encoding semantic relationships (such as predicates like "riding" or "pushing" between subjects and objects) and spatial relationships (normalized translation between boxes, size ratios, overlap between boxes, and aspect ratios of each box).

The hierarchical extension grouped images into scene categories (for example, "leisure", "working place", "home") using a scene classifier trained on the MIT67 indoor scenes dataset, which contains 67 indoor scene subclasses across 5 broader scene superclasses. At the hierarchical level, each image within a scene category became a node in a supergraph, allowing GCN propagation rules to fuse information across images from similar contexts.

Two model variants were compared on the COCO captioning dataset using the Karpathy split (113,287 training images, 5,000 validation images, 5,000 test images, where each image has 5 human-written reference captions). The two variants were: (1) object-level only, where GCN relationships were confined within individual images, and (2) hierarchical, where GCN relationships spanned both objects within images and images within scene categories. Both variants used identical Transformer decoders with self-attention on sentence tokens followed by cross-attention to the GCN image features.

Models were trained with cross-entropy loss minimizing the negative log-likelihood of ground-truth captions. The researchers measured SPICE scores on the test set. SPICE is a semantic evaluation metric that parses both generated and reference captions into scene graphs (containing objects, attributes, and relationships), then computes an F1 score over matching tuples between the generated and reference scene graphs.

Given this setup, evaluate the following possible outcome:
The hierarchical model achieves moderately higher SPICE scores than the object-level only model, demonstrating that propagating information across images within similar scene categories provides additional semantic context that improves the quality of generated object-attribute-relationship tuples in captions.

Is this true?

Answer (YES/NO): NO